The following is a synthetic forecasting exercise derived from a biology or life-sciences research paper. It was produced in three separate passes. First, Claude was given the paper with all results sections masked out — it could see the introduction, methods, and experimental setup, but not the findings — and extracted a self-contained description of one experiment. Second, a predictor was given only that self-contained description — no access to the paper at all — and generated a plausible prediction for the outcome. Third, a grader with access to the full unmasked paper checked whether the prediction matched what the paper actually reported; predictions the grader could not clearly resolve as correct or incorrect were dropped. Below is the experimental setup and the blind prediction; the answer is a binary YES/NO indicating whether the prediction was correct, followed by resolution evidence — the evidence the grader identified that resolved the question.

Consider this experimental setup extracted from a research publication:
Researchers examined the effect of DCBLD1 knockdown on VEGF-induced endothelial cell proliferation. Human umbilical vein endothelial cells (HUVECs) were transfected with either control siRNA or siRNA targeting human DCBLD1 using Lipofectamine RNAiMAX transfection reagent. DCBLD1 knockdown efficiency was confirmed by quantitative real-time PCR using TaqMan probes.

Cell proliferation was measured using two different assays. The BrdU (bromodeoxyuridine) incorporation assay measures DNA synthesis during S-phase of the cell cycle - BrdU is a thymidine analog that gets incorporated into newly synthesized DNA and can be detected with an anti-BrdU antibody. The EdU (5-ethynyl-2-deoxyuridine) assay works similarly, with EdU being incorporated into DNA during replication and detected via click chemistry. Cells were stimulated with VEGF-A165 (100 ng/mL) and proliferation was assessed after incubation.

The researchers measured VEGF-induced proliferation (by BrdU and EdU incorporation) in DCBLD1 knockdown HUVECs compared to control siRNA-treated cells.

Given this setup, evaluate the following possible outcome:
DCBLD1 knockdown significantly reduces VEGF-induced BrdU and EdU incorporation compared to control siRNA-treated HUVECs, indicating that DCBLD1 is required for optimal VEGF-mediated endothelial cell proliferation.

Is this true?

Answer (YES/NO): YES